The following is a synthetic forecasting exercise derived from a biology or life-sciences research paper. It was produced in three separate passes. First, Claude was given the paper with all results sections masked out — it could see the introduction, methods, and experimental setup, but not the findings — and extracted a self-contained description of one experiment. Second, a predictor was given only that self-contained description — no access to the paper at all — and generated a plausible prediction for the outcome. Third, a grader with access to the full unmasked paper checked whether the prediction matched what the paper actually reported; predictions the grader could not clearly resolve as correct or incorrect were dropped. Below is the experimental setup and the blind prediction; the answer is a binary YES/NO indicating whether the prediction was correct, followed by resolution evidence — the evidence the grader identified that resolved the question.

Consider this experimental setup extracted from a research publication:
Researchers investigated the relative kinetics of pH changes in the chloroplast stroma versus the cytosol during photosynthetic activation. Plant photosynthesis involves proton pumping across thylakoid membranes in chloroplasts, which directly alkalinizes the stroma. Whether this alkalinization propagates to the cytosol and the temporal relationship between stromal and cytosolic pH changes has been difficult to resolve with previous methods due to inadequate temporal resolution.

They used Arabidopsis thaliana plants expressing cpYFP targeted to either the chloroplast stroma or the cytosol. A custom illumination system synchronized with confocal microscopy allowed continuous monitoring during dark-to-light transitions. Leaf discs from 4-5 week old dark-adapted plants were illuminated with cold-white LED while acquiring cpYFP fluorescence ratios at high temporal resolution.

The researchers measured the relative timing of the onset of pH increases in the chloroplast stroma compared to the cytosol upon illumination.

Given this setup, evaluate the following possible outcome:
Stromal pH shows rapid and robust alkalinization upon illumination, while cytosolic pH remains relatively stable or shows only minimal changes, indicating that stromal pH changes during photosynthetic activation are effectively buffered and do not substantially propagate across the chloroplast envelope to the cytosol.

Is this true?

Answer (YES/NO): NO